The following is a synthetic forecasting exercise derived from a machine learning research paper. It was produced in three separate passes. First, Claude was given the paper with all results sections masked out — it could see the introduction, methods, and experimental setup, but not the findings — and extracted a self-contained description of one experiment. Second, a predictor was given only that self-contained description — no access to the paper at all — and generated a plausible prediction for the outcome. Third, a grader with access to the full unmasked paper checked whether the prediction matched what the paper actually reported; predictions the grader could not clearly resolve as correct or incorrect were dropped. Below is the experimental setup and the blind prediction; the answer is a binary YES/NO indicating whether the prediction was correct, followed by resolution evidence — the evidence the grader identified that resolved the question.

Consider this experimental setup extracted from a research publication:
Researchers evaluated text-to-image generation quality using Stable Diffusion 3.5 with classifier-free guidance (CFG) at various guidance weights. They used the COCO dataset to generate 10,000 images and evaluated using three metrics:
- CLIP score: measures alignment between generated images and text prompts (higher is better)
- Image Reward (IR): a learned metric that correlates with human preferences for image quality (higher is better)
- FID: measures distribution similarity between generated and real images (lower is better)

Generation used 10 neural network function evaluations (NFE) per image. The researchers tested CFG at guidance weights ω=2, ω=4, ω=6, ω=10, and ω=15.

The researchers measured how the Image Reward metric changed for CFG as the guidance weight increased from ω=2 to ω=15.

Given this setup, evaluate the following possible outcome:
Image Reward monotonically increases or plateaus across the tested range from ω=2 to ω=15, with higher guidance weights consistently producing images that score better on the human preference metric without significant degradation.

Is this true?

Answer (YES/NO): NO